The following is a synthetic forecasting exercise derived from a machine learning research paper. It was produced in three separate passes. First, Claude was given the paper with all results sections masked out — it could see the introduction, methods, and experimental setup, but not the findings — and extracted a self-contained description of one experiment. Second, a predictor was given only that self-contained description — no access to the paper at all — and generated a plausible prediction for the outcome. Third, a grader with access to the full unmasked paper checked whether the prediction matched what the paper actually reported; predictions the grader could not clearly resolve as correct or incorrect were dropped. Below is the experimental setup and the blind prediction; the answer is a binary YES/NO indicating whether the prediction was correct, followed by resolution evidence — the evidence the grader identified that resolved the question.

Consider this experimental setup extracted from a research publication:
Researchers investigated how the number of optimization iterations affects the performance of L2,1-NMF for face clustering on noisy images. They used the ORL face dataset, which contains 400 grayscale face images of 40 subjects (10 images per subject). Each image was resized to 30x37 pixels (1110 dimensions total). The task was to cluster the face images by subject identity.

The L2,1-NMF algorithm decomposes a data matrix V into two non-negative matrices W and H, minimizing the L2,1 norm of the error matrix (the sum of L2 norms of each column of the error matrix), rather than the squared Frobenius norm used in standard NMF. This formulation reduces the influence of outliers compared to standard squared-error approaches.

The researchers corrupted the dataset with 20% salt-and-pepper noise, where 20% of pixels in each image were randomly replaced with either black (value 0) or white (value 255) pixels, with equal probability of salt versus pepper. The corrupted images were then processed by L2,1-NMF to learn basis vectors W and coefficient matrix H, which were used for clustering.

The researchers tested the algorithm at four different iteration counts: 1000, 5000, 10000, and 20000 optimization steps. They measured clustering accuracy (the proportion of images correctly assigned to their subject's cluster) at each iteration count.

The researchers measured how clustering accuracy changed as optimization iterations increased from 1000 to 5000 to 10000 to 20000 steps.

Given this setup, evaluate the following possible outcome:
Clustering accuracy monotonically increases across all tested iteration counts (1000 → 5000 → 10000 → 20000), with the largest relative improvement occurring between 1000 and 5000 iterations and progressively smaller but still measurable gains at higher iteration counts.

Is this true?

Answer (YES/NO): NO